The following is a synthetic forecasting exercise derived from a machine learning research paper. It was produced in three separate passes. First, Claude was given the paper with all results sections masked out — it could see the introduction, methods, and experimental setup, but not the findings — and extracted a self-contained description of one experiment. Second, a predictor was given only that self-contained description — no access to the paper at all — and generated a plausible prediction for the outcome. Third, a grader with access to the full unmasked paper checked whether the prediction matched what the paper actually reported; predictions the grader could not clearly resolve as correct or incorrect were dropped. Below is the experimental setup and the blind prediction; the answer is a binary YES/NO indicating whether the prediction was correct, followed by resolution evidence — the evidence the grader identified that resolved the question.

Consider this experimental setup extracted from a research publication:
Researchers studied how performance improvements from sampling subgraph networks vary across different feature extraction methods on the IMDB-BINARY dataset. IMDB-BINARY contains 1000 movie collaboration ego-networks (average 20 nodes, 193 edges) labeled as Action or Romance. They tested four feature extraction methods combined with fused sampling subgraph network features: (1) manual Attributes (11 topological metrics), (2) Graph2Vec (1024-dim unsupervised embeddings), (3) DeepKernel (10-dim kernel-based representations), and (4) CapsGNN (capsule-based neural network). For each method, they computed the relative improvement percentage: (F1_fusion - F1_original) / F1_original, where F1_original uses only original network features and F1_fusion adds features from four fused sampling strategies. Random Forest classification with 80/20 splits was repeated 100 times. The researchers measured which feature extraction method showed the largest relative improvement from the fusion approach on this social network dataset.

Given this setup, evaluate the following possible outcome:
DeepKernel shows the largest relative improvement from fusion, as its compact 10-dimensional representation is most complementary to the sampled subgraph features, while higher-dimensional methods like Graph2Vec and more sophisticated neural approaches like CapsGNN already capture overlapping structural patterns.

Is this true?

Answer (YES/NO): NO